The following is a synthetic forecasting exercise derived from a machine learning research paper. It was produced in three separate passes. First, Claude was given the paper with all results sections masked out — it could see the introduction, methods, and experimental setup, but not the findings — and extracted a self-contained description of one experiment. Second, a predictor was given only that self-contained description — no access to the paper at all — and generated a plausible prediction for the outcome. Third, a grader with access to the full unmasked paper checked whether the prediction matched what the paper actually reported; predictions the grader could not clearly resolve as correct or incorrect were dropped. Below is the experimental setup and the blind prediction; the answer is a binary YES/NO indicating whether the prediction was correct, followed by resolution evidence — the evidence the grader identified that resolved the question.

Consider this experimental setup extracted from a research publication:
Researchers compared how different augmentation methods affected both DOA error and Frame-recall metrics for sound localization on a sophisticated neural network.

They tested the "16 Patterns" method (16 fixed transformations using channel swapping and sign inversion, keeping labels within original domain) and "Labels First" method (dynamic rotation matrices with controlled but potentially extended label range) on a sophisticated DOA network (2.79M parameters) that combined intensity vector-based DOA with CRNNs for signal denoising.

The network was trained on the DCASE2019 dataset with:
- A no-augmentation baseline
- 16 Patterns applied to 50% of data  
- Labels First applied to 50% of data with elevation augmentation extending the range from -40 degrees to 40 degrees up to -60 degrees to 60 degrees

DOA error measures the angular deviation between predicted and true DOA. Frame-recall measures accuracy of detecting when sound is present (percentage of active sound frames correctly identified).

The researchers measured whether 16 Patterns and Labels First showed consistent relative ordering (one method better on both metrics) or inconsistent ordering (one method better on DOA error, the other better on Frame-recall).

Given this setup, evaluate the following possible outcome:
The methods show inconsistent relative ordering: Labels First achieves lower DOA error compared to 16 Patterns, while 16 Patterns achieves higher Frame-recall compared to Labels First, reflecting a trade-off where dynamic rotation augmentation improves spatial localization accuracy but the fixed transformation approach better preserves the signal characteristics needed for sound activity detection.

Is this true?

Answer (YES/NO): NO